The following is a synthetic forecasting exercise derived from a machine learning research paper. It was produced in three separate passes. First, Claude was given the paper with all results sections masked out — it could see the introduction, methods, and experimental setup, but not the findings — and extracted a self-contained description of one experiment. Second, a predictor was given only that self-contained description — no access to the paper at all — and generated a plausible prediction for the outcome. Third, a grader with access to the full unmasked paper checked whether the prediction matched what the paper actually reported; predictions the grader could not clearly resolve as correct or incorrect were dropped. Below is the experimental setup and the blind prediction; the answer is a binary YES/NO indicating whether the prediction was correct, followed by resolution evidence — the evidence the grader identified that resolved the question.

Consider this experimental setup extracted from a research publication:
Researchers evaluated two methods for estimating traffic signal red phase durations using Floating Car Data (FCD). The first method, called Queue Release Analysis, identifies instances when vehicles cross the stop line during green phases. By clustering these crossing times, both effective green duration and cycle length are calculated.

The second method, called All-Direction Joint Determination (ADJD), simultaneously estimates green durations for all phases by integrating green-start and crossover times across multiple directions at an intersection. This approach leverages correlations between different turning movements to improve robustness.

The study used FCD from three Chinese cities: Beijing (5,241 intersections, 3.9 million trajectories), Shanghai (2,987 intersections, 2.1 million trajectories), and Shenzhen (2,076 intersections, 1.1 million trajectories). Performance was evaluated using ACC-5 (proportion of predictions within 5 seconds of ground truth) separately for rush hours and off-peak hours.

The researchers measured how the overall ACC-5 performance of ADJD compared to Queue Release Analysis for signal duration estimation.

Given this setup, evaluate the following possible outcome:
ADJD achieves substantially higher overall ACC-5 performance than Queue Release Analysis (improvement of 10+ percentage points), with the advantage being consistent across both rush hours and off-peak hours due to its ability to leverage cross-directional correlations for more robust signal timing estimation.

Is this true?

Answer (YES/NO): NO